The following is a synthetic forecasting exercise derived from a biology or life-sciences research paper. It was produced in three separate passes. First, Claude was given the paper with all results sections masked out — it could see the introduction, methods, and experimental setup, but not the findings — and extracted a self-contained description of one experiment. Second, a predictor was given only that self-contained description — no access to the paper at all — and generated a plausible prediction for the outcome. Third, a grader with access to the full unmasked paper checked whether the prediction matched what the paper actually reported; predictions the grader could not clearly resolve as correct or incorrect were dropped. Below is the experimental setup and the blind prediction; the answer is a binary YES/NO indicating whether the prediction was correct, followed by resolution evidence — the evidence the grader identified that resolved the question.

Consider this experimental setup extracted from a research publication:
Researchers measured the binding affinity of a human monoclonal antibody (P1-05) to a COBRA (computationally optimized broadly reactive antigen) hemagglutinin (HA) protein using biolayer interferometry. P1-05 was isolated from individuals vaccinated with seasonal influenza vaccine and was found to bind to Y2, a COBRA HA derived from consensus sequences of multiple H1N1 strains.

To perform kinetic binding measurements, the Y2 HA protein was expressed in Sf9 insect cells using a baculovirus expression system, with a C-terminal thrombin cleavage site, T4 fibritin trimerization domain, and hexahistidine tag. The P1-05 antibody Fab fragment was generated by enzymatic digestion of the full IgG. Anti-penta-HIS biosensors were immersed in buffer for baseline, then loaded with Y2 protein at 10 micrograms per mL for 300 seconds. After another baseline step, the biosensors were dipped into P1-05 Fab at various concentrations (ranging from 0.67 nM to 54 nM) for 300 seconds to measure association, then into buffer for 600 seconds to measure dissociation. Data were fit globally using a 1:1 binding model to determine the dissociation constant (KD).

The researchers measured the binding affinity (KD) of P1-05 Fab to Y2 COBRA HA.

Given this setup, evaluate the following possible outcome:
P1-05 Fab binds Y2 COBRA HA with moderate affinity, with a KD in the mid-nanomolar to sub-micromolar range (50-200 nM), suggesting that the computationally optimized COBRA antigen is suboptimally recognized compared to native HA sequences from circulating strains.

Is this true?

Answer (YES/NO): NO